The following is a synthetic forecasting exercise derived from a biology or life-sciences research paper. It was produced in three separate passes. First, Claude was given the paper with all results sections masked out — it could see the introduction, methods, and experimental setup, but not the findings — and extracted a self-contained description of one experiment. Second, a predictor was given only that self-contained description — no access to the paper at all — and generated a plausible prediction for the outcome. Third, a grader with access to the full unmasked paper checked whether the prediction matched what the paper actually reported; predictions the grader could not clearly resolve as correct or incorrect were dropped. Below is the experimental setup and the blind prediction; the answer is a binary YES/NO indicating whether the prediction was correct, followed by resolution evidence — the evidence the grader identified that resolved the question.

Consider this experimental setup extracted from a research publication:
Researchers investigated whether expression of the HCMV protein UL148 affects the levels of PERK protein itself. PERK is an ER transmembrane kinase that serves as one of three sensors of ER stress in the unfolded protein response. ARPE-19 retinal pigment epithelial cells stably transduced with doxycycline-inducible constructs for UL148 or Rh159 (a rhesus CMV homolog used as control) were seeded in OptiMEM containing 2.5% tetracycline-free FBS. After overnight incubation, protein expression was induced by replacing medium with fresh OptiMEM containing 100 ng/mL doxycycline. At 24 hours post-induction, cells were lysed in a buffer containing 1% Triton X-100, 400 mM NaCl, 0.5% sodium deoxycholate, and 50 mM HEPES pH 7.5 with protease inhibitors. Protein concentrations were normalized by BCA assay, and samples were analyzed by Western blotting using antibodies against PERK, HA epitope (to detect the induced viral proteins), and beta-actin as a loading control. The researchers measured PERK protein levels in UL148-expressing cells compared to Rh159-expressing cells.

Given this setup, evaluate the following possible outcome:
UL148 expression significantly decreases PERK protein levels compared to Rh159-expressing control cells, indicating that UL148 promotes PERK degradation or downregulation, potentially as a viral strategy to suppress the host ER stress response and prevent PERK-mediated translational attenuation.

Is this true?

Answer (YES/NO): NO